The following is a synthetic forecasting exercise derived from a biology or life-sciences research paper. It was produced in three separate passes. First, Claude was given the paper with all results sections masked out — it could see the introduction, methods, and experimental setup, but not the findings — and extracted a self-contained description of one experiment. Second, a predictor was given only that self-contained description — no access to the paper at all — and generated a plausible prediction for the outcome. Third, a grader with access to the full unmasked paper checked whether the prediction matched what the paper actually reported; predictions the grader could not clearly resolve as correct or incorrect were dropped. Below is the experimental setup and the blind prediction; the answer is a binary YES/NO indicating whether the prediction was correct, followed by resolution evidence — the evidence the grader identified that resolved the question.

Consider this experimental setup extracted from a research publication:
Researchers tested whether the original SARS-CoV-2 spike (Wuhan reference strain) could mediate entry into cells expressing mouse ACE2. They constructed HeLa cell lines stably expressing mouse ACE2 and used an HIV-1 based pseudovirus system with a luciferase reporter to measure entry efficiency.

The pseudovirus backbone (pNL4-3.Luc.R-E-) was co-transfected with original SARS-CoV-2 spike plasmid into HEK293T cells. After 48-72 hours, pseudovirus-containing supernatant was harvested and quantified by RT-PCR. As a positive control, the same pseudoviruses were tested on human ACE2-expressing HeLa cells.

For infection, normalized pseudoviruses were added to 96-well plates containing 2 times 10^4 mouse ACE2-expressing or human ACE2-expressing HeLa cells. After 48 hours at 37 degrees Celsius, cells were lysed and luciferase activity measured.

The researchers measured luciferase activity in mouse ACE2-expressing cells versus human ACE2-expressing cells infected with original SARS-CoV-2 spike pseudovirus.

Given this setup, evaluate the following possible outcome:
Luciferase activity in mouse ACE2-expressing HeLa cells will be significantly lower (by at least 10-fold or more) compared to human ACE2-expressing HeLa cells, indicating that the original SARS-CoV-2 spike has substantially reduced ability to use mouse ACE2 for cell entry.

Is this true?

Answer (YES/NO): YES